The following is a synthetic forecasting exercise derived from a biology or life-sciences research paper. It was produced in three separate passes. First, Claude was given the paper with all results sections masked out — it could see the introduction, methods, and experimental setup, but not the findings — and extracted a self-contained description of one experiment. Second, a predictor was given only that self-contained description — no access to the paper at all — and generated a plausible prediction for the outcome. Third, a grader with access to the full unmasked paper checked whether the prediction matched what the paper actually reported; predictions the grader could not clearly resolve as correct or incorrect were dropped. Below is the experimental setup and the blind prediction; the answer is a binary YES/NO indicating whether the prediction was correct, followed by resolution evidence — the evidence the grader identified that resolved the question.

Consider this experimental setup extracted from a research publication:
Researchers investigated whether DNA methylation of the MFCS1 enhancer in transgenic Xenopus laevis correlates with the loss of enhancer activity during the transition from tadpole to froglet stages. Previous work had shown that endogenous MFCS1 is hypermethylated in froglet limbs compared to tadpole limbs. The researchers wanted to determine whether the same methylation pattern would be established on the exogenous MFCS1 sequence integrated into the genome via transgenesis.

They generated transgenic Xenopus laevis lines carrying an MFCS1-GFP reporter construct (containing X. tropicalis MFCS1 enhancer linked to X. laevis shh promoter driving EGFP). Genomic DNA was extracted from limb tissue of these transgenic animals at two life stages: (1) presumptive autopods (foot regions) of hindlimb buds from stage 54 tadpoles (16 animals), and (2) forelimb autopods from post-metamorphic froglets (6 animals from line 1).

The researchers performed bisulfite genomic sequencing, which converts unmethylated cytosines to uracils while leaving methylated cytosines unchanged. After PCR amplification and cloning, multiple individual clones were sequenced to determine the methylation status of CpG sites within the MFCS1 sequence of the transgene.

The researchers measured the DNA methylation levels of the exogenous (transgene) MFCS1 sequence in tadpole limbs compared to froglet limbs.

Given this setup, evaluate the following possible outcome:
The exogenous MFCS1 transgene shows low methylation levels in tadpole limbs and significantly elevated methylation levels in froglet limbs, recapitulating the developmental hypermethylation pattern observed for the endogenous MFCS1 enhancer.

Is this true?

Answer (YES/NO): YES